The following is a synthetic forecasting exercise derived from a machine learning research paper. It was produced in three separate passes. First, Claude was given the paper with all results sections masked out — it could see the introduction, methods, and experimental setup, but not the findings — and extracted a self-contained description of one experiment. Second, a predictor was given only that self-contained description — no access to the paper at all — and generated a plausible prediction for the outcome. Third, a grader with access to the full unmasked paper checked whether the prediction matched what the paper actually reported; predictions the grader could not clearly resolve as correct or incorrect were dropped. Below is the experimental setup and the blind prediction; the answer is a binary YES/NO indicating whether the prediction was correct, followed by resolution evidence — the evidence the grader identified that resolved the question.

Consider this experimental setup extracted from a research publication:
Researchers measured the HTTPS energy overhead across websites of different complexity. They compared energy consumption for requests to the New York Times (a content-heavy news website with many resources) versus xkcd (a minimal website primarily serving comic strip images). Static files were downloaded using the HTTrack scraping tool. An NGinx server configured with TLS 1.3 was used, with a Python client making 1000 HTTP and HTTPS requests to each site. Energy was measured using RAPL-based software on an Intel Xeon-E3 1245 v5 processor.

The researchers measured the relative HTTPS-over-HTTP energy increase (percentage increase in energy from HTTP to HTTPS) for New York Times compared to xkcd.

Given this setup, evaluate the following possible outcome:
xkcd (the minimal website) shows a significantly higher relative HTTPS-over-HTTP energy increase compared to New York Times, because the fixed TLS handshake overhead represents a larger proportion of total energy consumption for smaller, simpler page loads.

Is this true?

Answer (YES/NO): YES